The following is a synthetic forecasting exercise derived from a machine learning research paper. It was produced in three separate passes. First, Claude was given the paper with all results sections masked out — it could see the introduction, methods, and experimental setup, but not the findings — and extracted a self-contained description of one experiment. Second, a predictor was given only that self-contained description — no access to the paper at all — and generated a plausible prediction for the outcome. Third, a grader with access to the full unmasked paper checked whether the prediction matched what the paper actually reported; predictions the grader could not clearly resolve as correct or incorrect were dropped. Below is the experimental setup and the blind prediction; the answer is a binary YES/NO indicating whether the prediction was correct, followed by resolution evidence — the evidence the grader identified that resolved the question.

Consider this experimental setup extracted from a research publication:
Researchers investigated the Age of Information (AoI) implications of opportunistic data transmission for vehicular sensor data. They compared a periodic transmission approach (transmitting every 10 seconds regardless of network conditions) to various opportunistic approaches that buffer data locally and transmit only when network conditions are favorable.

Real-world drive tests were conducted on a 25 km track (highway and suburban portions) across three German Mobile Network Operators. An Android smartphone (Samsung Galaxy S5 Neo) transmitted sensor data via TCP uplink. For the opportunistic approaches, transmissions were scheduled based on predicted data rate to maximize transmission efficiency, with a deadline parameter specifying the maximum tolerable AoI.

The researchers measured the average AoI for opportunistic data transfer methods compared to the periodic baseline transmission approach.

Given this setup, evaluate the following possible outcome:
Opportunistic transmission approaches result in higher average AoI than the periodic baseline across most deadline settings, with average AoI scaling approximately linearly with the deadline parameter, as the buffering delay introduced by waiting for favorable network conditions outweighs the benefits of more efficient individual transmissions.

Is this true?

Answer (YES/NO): NO